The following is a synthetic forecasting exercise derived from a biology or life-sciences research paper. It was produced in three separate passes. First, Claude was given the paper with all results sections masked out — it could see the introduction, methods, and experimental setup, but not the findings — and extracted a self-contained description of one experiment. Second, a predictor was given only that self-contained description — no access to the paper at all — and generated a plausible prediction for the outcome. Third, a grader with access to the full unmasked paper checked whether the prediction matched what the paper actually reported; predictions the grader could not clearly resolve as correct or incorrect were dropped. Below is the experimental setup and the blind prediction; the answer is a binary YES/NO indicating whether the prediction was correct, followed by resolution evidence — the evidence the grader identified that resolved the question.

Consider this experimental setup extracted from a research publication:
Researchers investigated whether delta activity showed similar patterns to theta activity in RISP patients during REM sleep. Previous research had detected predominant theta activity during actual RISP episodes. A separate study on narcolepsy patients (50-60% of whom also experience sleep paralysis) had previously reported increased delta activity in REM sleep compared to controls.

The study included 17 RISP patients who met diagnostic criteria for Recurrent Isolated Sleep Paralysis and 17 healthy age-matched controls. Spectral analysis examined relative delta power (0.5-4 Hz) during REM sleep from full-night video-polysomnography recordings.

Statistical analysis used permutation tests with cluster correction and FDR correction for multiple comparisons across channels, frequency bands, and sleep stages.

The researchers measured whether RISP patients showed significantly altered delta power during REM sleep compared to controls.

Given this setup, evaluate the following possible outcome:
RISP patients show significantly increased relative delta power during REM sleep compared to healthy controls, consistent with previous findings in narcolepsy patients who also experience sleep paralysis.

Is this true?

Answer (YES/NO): NO